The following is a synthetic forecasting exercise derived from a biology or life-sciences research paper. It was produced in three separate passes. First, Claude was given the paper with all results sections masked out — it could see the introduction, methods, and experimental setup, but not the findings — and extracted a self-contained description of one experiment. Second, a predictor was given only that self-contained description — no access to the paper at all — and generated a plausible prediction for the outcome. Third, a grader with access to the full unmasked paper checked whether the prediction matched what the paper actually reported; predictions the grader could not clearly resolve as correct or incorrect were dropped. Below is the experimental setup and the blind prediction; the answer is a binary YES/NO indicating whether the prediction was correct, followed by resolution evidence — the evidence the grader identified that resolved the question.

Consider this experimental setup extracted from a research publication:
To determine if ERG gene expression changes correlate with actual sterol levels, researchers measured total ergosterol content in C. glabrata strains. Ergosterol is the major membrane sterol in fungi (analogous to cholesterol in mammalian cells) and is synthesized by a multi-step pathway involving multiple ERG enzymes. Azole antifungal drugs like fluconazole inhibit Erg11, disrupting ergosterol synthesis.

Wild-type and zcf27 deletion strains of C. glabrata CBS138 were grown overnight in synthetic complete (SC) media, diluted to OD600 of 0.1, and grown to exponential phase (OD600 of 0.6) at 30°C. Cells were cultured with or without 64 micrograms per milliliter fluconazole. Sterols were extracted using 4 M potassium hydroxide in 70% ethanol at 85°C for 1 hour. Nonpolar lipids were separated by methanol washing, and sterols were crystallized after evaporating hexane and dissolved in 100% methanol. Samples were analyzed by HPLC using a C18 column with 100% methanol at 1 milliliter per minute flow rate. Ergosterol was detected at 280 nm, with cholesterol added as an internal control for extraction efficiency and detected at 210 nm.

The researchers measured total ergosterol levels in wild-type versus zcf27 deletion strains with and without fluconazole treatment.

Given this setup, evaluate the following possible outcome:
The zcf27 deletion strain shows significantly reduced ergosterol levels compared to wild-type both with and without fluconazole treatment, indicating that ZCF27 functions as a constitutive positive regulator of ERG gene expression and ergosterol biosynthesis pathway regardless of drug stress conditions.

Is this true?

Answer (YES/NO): NO